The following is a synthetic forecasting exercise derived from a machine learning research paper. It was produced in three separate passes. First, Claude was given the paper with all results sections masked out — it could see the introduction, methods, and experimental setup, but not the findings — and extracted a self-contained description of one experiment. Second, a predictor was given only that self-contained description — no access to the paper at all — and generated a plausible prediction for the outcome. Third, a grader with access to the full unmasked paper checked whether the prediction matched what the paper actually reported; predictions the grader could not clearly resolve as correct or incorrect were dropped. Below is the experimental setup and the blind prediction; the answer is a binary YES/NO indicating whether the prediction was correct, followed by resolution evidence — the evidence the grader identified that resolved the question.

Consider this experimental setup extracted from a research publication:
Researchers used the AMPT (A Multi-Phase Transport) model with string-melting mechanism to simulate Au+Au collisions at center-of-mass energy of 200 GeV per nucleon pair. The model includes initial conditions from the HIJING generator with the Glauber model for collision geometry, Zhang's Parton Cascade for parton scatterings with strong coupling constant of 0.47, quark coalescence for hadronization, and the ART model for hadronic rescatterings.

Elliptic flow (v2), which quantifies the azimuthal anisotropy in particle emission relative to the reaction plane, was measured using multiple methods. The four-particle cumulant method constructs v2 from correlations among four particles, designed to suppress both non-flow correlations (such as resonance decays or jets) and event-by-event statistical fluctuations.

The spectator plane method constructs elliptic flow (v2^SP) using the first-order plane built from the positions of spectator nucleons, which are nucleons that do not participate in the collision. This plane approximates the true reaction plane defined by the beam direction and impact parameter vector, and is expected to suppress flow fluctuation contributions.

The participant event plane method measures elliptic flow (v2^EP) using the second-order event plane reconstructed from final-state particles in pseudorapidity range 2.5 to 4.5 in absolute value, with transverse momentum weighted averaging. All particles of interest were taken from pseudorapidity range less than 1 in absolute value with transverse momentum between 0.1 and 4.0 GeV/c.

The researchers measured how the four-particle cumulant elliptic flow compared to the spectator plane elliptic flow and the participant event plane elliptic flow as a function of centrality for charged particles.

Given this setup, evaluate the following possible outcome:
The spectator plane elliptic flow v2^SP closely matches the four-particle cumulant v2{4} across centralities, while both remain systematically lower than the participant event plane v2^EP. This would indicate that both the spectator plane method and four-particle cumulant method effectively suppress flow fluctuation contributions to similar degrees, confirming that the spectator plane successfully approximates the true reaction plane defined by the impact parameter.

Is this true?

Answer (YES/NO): YES